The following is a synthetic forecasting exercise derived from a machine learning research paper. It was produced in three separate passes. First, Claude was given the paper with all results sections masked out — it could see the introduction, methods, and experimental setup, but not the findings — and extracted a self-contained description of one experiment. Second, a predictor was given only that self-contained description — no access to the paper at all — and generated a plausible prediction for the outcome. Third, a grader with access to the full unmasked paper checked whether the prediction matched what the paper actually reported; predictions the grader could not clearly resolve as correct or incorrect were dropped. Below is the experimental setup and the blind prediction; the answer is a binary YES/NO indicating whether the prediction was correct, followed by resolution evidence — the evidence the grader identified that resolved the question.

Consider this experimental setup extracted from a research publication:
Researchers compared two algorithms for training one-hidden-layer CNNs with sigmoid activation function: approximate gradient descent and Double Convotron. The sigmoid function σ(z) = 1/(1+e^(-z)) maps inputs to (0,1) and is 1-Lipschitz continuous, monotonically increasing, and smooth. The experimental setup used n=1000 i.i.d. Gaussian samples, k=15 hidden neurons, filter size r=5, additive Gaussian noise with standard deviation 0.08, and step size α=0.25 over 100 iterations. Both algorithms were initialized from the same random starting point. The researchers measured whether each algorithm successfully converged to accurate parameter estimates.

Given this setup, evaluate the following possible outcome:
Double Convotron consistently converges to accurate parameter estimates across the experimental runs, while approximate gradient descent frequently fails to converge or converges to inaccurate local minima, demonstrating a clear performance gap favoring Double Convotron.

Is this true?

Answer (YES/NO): NO